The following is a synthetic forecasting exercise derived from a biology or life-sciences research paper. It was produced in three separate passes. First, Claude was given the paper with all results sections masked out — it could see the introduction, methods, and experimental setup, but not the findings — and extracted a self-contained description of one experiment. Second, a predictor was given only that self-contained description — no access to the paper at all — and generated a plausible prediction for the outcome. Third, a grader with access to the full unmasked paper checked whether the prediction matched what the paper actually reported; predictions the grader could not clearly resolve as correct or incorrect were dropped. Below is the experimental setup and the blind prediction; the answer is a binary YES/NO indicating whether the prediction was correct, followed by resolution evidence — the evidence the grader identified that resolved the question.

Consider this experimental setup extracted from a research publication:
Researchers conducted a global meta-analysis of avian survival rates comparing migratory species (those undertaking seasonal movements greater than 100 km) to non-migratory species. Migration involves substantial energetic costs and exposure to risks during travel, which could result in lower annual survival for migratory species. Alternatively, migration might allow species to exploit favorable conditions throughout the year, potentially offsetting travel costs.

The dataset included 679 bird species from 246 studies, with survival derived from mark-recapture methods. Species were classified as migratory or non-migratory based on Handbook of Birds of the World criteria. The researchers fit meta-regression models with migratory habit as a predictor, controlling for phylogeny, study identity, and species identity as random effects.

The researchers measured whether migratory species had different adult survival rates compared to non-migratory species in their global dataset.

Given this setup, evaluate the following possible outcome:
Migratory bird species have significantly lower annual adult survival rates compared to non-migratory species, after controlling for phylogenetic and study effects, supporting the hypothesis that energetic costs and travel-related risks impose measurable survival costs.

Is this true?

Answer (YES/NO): NO